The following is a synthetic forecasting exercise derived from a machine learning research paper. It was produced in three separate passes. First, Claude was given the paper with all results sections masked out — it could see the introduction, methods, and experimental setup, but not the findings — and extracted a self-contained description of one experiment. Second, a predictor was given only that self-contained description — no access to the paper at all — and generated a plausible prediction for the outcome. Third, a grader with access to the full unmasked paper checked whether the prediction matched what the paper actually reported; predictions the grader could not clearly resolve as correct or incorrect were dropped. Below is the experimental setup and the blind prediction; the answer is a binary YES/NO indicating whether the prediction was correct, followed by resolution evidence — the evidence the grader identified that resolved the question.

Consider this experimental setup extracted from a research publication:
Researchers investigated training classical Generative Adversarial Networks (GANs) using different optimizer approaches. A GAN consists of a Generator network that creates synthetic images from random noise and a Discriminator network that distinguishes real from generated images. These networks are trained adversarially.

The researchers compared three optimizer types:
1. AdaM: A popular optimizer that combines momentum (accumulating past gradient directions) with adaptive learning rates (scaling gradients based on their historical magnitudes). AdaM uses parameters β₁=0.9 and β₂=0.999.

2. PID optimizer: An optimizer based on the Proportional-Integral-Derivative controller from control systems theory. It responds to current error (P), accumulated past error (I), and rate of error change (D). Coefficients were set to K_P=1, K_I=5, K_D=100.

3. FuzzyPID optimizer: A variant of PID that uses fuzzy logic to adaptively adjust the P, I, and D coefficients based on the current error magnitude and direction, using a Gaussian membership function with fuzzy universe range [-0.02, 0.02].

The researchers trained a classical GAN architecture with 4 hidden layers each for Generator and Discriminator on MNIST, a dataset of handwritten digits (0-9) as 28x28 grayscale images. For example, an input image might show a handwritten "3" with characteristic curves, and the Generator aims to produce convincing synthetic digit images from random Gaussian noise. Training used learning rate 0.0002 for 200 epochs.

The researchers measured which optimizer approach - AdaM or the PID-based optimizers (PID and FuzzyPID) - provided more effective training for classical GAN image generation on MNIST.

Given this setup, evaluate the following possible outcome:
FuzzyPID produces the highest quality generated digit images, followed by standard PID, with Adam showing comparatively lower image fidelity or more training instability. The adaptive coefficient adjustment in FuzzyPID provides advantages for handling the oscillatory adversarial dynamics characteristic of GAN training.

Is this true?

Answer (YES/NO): NO